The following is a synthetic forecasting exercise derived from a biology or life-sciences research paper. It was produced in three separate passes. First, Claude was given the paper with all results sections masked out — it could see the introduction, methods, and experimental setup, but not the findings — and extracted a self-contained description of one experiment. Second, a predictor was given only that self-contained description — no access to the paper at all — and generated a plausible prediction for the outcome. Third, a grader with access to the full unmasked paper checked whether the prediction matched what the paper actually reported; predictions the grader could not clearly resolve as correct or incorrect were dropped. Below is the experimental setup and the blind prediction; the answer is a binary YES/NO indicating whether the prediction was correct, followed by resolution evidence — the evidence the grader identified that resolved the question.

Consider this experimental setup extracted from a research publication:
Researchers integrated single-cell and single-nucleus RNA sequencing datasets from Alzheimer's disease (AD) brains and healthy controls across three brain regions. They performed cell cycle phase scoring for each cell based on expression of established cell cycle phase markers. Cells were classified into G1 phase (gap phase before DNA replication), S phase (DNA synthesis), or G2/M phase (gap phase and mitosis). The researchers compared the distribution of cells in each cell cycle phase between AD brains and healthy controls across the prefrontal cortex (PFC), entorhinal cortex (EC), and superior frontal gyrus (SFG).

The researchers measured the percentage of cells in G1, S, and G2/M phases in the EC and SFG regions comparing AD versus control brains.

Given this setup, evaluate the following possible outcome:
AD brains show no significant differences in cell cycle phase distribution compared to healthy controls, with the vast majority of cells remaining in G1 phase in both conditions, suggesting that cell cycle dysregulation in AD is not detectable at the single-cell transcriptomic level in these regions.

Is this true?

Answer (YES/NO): NO